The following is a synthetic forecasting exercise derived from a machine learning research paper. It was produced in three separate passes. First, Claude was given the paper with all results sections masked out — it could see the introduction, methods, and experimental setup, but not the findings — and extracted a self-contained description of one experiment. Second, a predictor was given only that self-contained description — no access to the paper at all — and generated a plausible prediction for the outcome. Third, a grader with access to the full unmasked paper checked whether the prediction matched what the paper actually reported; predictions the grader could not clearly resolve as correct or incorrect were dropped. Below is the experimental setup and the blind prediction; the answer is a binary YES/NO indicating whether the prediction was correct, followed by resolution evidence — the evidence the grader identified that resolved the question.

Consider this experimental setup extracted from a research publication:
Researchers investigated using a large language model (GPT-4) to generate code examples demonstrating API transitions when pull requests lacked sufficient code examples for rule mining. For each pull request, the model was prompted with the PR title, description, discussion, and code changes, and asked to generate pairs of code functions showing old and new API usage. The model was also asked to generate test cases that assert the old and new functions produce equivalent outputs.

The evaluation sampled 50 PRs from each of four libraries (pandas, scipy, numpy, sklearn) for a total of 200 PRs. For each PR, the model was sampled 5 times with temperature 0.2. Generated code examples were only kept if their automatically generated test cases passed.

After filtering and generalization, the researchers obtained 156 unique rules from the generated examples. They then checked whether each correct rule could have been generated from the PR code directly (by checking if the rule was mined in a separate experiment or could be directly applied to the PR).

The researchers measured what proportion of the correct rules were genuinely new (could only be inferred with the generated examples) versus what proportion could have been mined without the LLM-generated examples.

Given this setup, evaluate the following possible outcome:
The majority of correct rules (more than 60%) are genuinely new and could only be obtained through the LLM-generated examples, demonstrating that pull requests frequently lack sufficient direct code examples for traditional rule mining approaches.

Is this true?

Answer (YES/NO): YES